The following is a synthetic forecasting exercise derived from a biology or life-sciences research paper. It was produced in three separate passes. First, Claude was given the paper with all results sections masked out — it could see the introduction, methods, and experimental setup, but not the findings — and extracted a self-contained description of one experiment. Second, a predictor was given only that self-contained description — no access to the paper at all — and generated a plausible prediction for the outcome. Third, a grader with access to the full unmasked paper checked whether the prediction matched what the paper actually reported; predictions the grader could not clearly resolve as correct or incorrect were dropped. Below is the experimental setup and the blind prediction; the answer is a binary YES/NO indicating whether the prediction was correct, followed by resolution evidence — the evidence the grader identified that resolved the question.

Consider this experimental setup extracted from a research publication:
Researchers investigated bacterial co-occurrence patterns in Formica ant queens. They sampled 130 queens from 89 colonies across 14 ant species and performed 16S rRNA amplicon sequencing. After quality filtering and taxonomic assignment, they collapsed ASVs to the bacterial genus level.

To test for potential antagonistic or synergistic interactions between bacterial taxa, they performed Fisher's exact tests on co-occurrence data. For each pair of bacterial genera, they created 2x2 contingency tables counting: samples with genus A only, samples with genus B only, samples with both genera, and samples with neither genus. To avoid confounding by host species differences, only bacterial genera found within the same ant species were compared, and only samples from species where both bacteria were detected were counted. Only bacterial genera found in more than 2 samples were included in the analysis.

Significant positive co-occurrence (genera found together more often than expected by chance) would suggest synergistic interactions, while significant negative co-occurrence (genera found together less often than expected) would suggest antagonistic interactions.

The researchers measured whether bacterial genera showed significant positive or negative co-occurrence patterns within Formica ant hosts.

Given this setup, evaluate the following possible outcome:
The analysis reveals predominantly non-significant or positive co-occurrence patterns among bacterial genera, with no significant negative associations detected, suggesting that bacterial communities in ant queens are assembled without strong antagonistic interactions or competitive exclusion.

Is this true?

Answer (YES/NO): NO